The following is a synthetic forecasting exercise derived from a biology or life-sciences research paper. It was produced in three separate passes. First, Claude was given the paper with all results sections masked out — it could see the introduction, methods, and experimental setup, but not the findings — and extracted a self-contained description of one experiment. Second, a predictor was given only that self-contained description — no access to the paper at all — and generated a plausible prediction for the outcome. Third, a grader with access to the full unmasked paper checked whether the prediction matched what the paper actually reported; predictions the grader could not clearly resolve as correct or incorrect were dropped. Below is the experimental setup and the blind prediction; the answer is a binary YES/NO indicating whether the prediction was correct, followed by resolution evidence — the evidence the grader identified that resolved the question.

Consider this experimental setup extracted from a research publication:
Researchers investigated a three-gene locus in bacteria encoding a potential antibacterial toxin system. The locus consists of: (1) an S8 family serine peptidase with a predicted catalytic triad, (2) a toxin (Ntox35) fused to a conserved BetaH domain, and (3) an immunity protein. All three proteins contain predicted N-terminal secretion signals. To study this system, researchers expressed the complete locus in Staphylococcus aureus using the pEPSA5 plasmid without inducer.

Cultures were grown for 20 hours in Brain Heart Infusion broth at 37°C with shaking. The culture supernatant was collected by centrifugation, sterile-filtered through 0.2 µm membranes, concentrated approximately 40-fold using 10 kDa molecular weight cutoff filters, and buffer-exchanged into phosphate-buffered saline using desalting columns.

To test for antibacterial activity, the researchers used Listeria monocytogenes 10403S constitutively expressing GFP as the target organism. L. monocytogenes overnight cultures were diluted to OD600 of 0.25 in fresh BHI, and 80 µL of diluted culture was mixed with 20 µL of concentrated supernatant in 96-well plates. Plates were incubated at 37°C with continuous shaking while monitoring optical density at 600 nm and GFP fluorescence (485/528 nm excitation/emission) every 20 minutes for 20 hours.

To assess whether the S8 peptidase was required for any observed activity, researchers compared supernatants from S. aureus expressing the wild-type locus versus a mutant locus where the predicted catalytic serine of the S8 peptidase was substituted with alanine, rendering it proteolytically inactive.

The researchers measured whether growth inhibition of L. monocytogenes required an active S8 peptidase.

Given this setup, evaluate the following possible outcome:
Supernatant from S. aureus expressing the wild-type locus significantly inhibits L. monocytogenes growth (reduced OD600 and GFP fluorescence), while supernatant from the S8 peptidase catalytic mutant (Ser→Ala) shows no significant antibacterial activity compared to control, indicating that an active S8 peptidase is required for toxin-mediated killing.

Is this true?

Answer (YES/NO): YES